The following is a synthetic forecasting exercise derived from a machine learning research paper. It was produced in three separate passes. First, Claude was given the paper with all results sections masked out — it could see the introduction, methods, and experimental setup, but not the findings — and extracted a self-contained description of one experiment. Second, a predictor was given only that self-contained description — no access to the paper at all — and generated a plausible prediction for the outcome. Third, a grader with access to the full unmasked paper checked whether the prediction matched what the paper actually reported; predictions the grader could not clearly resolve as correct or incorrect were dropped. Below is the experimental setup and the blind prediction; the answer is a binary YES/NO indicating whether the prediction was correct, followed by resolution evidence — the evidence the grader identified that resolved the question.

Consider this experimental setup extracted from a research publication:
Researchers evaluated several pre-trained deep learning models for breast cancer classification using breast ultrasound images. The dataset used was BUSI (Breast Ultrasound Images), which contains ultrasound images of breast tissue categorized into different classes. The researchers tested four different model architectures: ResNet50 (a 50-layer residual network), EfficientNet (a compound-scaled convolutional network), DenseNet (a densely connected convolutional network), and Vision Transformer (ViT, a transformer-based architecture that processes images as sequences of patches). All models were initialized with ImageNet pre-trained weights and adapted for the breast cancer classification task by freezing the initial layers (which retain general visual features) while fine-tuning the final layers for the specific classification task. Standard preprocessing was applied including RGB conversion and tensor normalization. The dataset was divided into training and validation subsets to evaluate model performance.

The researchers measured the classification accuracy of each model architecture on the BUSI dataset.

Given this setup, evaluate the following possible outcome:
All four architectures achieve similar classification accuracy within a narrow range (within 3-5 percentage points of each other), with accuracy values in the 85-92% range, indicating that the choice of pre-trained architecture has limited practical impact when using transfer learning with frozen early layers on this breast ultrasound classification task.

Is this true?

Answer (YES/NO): NO